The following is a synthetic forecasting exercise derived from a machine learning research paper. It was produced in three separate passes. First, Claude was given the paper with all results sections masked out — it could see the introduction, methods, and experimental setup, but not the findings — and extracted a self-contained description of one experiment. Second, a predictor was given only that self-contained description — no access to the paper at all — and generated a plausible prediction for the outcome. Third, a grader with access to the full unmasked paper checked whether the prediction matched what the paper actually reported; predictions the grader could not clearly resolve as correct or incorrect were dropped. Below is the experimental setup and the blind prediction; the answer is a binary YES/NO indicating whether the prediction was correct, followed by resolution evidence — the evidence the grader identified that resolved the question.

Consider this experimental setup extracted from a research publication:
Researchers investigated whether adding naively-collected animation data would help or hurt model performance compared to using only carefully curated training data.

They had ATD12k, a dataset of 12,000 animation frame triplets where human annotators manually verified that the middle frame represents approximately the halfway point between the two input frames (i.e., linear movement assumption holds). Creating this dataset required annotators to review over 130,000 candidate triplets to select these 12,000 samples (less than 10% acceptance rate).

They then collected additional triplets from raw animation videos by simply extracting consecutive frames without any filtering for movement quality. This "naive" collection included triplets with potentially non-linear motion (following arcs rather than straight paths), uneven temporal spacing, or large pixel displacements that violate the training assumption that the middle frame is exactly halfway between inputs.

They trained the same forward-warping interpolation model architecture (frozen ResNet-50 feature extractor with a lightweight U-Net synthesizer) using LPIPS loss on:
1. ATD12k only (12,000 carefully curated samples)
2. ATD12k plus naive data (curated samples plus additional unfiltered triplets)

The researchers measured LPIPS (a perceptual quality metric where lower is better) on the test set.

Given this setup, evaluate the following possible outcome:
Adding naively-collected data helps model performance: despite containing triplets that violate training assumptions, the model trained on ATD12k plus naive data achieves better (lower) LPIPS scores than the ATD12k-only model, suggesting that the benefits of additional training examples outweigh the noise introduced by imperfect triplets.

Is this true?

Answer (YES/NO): NO